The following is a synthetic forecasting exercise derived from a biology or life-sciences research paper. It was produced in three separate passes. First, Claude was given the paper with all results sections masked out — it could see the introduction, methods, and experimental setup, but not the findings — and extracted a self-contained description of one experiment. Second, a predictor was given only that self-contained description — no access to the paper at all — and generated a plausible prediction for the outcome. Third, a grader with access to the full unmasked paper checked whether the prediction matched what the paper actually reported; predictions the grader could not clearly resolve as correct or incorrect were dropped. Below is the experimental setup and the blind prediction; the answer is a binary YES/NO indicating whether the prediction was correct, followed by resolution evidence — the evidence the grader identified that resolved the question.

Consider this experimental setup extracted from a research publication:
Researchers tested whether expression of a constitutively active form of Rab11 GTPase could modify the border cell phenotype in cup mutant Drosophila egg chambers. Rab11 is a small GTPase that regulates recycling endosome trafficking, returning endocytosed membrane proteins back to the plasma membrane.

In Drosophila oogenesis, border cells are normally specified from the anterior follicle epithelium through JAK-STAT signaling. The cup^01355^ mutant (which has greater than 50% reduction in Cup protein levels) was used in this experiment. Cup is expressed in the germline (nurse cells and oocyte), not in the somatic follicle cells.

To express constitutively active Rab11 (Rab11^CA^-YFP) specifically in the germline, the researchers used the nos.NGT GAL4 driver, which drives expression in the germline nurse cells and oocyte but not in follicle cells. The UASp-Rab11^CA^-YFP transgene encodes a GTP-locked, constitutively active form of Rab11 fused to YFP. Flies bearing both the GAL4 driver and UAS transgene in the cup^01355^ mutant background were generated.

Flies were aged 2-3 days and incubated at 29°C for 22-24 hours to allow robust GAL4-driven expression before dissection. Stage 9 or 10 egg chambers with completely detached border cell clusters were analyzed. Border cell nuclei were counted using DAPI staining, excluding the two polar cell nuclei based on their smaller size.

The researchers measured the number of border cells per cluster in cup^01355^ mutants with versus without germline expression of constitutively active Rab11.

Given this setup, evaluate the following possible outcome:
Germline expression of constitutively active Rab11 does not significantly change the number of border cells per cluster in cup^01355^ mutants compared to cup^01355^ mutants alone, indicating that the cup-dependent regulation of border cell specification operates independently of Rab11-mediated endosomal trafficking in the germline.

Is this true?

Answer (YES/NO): NO